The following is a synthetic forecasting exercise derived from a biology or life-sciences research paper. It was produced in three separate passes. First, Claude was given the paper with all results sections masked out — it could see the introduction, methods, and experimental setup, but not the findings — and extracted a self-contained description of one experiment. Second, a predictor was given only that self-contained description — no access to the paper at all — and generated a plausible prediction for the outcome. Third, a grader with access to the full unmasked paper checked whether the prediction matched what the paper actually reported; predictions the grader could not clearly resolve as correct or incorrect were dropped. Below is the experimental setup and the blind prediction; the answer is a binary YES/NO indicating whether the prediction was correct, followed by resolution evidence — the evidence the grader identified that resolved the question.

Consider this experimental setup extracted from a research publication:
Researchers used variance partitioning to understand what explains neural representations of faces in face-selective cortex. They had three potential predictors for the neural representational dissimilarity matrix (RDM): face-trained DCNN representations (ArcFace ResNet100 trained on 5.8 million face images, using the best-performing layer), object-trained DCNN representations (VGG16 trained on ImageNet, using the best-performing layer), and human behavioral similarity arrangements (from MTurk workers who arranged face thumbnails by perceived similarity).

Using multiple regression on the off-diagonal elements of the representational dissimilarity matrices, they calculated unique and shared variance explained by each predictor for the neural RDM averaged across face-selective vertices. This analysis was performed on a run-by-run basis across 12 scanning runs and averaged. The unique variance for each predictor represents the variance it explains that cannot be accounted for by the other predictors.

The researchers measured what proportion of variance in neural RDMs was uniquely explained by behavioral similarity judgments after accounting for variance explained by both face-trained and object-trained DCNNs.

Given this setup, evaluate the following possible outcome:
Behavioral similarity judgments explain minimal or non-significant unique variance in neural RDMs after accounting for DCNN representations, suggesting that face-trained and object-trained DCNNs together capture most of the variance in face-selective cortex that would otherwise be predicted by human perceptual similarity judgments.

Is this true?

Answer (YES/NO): NO